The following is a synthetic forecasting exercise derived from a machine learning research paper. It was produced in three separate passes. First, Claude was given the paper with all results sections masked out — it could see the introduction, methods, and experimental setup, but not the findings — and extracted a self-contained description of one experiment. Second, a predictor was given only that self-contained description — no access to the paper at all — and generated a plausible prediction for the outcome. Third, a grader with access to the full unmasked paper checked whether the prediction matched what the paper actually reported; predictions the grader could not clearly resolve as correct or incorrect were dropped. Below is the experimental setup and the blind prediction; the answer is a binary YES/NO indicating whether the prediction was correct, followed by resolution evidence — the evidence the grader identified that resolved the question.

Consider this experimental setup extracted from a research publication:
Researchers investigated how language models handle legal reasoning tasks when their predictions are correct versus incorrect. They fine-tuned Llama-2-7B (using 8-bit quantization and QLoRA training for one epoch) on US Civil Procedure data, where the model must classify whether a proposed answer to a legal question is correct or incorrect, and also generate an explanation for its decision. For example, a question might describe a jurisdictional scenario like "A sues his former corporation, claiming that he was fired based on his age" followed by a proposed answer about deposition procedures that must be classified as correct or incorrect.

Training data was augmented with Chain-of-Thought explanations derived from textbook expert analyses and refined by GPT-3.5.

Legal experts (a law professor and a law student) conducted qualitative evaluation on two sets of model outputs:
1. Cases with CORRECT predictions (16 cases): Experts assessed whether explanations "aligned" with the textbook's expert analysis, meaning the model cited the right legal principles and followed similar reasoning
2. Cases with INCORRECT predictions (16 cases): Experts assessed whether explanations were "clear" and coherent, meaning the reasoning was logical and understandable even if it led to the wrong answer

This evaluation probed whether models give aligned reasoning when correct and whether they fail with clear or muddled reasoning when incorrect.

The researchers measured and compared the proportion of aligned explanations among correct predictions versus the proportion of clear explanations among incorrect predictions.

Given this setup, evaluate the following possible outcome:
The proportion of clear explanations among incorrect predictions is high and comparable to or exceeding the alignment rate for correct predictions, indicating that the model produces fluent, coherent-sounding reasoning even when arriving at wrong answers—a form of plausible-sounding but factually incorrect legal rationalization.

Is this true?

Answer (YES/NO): YES